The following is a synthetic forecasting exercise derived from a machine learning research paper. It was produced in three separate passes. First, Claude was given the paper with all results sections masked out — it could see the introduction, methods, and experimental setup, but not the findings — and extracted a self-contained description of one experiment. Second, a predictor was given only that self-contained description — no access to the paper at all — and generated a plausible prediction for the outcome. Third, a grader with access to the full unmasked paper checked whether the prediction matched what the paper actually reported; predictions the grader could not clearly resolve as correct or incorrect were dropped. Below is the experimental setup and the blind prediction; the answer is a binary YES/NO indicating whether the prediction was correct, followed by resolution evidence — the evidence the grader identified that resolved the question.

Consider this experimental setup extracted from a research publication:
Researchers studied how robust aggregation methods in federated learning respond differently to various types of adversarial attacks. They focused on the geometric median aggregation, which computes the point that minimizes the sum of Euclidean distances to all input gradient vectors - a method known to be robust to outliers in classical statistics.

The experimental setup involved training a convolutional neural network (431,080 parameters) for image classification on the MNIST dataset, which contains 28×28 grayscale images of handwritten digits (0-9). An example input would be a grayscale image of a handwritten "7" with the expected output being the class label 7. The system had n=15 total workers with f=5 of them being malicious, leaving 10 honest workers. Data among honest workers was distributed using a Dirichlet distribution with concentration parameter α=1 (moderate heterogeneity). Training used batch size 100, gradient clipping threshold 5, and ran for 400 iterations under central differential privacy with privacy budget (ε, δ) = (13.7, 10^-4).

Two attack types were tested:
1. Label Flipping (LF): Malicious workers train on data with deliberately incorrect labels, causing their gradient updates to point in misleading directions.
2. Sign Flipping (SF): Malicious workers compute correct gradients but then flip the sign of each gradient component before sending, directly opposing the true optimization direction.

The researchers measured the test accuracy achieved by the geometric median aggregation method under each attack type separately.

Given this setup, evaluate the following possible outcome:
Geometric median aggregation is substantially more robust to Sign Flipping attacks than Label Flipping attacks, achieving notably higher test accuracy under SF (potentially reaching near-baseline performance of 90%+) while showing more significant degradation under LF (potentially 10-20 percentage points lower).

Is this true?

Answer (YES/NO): NO